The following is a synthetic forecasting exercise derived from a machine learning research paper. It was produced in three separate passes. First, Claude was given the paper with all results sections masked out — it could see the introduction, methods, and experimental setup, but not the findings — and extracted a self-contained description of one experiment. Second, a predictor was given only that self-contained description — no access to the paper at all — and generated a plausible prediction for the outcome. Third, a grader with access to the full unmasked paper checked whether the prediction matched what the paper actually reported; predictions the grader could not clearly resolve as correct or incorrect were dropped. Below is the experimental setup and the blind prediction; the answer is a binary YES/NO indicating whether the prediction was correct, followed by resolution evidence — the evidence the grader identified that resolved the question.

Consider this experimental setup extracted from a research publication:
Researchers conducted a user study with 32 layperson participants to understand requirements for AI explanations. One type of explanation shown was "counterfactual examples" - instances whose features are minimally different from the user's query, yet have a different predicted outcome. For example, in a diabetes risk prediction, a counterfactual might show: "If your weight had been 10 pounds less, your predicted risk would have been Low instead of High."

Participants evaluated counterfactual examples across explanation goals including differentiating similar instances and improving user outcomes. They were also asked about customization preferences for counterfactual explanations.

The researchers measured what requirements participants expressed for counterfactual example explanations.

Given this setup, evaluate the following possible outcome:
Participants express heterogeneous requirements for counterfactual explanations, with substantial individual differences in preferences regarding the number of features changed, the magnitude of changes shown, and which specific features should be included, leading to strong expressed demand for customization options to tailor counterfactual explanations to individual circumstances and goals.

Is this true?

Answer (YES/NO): NO